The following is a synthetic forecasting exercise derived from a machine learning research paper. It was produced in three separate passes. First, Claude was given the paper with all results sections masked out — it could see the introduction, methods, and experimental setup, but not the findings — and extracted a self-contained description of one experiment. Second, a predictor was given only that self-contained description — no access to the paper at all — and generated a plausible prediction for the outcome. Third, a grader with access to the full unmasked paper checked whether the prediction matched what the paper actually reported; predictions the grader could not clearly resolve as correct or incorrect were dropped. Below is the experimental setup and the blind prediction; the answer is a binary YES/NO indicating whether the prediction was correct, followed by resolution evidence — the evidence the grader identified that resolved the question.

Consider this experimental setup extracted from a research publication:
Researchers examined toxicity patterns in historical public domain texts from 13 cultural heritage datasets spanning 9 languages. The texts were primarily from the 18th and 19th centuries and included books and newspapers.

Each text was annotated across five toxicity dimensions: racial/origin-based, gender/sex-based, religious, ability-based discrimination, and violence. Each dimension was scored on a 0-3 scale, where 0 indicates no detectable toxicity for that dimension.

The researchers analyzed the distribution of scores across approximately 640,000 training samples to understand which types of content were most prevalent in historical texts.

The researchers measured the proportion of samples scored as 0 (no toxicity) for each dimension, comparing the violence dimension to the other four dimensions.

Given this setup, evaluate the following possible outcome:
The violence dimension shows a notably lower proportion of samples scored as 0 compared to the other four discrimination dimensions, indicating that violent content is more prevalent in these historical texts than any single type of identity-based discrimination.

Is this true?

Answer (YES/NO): YES